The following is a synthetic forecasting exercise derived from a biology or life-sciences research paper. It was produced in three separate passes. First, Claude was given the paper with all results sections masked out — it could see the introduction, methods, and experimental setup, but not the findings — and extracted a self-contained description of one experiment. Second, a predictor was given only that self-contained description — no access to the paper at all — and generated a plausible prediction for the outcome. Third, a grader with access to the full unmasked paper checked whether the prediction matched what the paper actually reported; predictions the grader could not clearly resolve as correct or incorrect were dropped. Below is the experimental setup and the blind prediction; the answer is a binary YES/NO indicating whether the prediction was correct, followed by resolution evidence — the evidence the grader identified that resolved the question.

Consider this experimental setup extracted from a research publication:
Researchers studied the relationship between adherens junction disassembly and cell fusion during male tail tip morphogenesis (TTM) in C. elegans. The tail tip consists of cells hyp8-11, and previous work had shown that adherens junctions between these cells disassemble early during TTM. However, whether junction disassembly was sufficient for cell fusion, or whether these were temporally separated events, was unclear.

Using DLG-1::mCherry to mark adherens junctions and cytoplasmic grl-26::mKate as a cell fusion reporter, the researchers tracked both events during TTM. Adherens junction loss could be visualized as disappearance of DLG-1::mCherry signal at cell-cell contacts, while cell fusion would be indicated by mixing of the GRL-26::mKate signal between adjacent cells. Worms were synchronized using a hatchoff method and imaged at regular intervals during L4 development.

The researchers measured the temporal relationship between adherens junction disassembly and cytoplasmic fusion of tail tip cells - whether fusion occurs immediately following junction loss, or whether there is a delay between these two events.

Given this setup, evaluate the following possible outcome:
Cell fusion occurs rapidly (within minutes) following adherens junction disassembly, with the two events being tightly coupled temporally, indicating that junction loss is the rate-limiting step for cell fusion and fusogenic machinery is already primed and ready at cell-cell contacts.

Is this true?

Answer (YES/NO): NO